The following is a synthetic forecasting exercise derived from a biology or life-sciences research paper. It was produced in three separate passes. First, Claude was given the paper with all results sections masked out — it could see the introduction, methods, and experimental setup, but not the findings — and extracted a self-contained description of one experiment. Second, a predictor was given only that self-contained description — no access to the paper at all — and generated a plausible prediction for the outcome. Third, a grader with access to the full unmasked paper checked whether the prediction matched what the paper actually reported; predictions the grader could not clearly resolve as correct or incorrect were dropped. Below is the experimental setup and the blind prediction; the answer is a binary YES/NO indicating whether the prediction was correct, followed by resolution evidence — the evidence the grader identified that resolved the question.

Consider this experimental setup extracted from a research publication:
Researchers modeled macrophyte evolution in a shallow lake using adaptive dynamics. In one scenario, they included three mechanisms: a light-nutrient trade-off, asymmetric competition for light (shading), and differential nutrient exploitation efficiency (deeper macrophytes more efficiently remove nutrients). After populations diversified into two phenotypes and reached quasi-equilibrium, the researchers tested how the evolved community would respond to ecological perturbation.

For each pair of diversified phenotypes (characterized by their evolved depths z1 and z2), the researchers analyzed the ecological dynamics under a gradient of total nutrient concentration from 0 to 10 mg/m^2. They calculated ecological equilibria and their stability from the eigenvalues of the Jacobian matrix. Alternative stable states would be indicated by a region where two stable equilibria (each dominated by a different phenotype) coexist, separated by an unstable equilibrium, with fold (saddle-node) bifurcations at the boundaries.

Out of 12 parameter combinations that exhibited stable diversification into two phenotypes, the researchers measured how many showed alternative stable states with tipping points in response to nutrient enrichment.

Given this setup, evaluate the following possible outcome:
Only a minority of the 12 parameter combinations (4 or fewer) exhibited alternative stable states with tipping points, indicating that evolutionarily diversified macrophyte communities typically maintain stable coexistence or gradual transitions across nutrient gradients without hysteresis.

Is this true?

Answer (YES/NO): YES